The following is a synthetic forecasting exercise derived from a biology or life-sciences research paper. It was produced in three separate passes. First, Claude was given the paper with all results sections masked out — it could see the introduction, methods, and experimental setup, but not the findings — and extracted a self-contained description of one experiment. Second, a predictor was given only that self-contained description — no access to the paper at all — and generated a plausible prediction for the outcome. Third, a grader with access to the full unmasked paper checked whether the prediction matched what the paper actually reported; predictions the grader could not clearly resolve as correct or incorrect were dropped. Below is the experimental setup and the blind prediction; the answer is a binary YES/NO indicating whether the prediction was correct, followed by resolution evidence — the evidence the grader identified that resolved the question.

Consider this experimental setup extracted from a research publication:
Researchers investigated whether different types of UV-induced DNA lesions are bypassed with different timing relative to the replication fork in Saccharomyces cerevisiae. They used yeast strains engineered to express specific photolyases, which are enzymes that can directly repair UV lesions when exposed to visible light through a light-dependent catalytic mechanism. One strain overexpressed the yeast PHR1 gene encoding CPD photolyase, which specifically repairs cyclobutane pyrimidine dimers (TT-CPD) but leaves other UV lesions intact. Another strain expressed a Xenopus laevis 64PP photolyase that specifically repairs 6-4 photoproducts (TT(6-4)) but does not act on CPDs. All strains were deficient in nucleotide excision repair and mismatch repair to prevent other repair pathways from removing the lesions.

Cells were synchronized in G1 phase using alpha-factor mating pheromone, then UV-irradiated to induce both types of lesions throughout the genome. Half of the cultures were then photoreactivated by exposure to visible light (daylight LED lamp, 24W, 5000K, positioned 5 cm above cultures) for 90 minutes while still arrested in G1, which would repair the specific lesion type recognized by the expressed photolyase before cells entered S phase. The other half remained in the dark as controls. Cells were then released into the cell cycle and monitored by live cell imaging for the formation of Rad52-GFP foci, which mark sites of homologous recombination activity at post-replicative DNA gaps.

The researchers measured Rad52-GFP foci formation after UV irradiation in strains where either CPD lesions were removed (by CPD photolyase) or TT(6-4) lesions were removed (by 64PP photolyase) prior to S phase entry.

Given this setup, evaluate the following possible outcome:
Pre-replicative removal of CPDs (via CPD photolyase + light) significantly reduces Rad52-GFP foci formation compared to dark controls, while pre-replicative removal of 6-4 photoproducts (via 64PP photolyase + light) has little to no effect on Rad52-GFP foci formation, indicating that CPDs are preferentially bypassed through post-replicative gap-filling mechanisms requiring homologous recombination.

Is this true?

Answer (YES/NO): NO